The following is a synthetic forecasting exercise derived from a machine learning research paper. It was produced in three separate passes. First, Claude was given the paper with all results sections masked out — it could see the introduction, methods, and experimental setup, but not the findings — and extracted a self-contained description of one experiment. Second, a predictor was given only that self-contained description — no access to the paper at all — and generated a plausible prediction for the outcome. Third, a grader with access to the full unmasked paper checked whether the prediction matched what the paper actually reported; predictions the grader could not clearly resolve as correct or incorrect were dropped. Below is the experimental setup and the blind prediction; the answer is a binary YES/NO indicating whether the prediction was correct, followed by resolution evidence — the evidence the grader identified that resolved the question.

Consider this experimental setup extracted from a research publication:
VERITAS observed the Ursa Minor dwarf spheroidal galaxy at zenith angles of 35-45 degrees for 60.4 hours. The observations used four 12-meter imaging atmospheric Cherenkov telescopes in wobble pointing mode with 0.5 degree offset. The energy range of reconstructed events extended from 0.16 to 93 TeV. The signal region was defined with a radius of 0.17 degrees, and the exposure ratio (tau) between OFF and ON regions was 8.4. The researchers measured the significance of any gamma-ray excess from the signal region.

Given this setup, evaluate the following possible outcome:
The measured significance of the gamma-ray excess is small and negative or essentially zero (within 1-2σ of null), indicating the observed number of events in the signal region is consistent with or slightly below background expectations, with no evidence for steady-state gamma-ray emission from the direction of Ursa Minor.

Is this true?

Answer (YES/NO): YES